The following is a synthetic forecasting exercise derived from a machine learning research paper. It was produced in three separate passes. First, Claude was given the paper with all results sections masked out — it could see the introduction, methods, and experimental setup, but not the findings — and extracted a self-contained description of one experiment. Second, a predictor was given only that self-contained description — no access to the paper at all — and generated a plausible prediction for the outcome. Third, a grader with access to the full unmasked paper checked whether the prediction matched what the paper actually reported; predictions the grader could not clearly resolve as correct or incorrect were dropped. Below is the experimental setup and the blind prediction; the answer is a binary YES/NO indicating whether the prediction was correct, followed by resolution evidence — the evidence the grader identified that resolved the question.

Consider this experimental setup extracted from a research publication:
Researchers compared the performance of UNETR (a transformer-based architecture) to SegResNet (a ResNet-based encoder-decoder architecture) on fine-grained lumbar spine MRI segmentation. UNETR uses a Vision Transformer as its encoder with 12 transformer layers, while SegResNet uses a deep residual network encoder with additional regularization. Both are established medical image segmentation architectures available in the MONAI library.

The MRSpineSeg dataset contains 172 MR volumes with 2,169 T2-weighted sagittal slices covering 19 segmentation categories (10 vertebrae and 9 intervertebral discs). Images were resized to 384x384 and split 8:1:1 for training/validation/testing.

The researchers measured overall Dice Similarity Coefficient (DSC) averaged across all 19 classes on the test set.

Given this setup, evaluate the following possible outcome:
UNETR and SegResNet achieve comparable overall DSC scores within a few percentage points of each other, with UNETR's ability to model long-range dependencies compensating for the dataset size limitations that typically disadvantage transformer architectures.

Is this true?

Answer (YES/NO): YES